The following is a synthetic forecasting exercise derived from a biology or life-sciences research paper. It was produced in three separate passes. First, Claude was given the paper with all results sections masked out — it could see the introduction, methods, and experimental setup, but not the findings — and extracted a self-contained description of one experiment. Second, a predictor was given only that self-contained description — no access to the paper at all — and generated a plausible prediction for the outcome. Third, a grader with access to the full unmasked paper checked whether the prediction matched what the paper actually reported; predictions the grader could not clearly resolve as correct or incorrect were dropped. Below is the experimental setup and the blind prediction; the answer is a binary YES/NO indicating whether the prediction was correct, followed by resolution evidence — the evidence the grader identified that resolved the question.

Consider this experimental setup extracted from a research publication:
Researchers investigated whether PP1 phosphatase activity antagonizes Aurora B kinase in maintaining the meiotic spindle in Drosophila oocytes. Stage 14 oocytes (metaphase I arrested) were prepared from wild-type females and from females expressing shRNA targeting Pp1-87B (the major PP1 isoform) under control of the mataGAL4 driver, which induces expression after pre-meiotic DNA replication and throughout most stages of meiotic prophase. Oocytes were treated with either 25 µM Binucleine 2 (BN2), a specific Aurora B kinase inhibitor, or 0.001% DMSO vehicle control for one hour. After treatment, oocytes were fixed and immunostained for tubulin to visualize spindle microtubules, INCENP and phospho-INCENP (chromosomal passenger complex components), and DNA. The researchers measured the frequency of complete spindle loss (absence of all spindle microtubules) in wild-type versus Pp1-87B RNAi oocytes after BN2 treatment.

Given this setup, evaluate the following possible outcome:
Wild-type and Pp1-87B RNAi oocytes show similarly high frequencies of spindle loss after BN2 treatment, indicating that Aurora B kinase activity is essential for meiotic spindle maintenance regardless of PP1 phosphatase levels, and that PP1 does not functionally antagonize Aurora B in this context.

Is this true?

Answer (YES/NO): NO